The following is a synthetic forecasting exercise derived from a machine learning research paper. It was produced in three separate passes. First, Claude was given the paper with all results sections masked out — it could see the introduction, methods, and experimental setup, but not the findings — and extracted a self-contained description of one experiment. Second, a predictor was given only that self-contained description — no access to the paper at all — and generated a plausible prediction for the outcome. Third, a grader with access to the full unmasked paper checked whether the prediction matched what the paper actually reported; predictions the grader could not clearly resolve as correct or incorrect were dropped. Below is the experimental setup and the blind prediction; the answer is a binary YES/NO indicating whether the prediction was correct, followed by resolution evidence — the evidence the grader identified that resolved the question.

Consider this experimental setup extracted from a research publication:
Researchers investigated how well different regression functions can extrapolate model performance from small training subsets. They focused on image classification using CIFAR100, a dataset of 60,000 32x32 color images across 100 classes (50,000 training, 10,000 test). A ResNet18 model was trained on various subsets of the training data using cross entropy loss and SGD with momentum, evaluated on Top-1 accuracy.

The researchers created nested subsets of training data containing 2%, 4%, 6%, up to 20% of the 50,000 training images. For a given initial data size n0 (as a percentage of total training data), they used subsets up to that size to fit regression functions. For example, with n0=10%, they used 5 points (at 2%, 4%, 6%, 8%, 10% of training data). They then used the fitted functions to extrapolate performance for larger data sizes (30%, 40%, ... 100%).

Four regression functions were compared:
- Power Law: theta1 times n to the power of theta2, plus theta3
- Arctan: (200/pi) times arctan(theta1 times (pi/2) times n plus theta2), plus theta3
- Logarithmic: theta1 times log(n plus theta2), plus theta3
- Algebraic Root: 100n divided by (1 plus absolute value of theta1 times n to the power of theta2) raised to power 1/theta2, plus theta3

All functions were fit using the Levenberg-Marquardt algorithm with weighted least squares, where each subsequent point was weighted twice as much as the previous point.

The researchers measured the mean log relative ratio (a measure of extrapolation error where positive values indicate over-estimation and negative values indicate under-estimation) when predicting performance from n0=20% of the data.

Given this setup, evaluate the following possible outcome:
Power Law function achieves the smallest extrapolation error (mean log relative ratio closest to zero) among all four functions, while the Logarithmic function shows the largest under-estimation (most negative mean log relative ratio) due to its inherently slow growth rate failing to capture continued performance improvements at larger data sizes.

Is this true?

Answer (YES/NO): NO